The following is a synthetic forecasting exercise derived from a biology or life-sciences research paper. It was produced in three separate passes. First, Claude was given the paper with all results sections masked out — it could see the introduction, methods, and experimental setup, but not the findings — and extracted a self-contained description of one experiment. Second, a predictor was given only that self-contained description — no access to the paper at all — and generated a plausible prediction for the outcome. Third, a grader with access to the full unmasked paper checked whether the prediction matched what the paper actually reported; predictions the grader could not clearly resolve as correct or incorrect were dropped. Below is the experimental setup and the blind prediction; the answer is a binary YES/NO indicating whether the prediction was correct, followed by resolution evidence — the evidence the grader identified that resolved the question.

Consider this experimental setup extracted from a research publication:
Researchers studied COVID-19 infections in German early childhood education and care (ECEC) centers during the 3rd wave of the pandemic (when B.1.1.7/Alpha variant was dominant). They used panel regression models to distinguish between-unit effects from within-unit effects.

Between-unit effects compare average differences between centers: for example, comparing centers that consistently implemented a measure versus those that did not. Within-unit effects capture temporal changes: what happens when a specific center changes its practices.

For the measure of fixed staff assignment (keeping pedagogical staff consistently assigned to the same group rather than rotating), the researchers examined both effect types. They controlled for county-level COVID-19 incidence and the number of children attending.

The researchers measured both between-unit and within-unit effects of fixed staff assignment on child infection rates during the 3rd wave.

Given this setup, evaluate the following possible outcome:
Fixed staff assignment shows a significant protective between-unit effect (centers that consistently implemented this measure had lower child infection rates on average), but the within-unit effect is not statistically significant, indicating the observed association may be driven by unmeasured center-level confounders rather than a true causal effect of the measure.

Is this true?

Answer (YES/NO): NO